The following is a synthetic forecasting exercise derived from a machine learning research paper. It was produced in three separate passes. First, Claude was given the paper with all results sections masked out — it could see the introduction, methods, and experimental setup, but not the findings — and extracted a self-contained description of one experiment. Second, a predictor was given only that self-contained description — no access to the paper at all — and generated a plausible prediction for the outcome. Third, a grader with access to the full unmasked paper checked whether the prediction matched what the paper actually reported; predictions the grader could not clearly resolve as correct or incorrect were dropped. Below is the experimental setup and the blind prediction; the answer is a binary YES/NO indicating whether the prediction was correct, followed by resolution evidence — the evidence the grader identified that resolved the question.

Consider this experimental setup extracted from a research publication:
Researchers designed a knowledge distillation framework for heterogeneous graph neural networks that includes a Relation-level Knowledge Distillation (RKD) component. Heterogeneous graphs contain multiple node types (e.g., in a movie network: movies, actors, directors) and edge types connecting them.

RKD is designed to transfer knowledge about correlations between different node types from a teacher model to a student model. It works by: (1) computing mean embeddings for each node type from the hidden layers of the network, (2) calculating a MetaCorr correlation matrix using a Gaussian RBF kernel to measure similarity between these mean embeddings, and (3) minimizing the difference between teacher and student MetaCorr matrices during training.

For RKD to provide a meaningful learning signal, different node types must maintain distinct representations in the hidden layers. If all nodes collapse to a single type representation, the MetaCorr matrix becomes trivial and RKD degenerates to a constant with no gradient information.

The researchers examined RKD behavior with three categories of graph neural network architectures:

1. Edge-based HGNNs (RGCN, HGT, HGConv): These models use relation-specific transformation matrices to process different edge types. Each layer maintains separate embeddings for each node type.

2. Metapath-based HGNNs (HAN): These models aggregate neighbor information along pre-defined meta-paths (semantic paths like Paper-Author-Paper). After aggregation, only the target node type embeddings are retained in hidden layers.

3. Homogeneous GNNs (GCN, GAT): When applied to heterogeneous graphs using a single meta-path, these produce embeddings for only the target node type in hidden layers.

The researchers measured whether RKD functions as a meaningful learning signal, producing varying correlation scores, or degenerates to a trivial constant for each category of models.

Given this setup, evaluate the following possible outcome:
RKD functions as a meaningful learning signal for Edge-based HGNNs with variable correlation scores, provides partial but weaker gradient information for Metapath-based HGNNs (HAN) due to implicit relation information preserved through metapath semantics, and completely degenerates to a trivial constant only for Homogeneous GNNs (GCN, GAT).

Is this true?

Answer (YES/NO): NO